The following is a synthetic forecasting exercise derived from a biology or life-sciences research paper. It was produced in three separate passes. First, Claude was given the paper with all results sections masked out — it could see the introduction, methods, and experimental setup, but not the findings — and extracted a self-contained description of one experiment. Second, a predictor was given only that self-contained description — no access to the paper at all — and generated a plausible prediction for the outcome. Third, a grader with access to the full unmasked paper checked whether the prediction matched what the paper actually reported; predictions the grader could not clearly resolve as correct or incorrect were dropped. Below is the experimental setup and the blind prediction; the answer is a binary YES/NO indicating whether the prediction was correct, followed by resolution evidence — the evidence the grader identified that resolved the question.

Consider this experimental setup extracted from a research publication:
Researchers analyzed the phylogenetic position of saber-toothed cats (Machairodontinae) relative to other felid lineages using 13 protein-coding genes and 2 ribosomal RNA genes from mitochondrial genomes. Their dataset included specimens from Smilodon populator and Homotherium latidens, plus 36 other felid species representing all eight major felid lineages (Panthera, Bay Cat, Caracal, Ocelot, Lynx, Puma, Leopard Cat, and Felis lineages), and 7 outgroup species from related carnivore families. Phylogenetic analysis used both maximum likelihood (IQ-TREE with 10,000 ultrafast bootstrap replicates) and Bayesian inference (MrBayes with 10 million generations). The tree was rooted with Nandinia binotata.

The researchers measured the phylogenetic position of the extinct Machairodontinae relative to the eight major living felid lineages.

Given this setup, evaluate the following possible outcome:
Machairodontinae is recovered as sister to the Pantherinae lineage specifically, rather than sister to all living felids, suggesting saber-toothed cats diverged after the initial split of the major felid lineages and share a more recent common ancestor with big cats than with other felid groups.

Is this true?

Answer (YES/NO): NO